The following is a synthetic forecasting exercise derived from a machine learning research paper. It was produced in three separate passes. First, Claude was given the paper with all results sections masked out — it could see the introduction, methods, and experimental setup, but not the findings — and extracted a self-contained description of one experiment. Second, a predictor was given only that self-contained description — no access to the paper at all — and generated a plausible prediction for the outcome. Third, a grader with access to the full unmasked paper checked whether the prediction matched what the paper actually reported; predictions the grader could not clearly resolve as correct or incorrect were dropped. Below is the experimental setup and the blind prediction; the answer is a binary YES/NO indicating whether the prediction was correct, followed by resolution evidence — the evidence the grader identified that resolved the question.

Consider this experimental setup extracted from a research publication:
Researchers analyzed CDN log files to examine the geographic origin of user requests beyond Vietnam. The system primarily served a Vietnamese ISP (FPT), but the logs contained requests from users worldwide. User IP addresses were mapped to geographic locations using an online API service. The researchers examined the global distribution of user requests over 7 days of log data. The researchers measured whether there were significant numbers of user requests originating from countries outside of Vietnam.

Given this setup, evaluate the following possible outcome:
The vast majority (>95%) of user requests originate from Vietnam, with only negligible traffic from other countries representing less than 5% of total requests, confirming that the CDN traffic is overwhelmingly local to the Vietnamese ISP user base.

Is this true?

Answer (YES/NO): NO